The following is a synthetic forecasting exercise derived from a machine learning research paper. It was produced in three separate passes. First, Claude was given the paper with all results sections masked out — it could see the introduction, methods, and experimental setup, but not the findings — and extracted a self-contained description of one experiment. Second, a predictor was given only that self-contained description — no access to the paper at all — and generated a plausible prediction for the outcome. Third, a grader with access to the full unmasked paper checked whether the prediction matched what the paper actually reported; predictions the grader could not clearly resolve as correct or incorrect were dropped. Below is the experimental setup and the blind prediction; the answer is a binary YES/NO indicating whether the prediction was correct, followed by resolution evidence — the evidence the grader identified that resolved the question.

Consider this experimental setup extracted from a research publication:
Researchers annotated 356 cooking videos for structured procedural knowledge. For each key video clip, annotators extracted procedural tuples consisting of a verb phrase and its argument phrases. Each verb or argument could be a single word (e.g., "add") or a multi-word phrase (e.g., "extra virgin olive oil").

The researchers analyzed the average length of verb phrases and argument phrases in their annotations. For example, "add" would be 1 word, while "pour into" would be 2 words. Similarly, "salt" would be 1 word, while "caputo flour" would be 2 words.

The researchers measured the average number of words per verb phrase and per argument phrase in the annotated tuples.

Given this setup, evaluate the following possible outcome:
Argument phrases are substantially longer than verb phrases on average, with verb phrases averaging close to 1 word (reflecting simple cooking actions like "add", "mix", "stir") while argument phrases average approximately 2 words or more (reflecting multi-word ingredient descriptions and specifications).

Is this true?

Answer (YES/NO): NO